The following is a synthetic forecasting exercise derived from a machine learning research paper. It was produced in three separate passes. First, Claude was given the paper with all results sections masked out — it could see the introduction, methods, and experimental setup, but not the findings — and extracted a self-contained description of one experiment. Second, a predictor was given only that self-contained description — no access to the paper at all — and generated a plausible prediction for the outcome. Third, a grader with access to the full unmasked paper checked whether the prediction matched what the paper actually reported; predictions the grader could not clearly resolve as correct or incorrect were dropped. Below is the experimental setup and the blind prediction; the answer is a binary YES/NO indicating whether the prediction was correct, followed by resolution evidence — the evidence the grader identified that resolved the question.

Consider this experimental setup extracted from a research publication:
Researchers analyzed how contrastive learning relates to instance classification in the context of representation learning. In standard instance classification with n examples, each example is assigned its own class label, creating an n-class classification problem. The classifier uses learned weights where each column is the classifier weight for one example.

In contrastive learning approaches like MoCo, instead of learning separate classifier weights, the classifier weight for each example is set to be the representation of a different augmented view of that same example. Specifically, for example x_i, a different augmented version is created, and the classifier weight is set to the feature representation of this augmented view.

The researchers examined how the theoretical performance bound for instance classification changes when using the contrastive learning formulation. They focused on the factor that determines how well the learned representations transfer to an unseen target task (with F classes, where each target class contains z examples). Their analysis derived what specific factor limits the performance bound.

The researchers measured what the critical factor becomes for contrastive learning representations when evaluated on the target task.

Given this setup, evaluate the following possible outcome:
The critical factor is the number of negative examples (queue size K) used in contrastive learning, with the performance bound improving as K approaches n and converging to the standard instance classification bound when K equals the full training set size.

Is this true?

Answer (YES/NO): NO